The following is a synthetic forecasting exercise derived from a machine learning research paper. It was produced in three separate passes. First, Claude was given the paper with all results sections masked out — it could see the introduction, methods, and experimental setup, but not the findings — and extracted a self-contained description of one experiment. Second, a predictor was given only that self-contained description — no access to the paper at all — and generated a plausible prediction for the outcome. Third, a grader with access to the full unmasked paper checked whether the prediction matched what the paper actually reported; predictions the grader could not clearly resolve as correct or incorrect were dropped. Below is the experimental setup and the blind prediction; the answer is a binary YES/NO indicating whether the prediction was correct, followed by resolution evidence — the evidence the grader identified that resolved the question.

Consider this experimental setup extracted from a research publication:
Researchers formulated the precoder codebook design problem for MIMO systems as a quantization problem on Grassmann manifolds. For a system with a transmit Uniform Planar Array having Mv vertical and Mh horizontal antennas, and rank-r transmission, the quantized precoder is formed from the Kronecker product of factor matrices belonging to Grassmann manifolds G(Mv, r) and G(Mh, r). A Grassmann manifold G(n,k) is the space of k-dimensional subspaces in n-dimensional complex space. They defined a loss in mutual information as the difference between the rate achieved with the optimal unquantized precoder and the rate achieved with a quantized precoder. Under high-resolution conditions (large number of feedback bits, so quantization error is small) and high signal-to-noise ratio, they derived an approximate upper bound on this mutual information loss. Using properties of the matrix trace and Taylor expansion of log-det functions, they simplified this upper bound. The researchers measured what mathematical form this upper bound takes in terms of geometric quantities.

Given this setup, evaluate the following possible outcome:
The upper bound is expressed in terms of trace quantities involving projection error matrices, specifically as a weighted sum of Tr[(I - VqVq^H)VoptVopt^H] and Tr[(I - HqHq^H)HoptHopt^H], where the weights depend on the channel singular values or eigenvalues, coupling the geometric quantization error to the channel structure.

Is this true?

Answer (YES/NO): NO